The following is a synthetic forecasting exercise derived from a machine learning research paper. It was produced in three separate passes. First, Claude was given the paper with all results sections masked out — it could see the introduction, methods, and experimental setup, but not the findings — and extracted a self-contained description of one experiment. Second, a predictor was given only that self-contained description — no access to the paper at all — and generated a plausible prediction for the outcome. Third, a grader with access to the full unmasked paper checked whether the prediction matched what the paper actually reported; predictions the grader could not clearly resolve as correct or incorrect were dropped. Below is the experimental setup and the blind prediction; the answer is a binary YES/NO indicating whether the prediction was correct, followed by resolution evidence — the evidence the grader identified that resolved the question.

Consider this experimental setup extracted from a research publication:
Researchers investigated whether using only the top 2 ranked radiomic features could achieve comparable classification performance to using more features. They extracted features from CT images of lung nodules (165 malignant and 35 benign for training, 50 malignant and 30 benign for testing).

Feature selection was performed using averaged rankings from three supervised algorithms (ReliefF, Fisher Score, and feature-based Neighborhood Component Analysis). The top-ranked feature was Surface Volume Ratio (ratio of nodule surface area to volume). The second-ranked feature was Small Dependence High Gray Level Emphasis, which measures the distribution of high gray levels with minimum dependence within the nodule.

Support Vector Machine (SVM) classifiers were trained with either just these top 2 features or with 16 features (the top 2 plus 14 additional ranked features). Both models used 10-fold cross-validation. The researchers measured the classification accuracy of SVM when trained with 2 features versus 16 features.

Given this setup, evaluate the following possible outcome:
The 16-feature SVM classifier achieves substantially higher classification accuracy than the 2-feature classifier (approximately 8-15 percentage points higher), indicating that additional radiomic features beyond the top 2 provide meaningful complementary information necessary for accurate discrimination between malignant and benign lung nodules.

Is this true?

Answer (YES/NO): NO